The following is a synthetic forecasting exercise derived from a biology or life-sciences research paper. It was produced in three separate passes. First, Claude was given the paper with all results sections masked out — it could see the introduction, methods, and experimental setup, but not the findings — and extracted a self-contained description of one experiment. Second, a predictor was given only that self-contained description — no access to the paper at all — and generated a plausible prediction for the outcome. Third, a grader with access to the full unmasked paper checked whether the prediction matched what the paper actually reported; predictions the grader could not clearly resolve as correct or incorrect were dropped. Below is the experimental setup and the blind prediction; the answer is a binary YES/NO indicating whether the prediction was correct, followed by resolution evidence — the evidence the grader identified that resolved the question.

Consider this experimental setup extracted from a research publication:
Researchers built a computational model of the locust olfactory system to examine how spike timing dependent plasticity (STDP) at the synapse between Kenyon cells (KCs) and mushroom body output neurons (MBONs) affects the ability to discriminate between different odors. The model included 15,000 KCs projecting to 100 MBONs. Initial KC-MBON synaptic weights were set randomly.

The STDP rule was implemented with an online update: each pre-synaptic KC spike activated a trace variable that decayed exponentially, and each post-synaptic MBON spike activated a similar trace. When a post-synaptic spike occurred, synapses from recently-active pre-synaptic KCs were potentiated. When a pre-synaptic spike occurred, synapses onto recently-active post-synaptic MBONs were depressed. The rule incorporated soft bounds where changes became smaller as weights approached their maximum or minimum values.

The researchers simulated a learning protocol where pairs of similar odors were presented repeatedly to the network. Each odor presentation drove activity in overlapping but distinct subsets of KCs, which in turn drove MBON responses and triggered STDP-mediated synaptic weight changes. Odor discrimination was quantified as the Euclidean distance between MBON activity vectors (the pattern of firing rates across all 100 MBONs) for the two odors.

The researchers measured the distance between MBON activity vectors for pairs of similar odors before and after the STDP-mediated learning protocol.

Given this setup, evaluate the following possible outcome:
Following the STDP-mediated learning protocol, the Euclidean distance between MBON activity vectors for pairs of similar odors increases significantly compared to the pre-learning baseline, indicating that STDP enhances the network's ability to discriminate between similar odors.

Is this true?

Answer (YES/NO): YES